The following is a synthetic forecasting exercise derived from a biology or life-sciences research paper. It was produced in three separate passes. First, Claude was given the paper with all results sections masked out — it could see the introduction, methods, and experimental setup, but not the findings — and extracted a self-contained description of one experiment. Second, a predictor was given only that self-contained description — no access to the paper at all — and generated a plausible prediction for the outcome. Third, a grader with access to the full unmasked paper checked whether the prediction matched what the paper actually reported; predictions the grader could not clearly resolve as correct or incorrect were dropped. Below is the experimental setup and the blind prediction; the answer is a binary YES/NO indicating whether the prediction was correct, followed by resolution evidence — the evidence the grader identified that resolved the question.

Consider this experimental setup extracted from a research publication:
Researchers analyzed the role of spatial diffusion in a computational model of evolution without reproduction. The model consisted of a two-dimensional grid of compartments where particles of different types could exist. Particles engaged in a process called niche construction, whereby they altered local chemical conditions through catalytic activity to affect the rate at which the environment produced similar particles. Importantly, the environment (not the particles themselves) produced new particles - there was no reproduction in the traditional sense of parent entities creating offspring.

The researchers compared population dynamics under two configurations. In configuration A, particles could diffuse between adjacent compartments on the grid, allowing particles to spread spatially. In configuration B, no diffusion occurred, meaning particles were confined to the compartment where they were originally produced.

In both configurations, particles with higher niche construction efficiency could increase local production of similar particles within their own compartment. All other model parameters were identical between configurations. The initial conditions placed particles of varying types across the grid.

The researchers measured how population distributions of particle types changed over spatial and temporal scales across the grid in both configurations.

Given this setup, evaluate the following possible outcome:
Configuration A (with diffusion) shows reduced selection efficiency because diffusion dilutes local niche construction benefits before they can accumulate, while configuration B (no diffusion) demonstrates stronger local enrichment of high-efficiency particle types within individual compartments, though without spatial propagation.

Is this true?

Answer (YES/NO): NO